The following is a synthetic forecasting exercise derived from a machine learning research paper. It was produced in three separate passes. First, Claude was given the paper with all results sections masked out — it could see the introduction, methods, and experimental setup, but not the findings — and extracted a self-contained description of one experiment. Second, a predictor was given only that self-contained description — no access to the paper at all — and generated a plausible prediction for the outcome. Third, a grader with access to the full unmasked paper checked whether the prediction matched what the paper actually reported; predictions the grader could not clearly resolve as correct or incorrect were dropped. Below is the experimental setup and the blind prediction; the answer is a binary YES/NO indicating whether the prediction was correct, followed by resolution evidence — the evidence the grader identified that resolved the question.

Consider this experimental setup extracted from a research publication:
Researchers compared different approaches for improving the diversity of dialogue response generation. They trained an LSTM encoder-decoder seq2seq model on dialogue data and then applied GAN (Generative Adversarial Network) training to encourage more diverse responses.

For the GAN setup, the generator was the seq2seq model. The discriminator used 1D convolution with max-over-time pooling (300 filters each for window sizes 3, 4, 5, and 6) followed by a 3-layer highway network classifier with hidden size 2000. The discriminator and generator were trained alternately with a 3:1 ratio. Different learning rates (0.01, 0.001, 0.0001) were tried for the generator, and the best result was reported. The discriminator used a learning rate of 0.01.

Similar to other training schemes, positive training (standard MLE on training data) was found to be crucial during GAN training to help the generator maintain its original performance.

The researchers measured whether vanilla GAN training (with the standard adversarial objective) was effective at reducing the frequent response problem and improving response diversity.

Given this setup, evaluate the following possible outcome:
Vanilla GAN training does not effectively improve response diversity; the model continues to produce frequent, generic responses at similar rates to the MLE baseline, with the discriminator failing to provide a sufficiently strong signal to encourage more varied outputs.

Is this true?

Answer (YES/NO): NO